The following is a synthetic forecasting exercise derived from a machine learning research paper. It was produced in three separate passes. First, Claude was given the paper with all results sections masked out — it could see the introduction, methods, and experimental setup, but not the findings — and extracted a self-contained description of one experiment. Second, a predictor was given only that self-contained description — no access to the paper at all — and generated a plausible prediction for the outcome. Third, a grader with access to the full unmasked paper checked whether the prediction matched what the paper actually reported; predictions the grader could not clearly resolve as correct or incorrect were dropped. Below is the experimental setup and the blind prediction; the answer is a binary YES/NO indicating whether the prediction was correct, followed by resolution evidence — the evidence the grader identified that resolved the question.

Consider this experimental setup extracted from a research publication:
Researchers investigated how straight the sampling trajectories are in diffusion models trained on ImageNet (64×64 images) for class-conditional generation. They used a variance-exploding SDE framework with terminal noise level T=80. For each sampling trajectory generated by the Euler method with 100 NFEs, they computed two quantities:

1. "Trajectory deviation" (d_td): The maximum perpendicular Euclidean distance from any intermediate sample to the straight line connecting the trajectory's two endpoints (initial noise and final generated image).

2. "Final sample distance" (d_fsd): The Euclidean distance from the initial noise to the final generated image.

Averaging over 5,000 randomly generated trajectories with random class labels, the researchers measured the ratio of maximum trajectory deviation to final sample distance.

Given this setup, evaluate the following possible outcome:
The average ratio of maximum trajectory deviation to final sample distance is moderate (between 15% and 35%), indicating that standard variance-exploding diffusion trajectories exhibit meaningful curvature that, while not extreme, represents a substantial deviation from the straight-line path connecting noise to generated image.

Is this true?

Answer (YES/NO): NO